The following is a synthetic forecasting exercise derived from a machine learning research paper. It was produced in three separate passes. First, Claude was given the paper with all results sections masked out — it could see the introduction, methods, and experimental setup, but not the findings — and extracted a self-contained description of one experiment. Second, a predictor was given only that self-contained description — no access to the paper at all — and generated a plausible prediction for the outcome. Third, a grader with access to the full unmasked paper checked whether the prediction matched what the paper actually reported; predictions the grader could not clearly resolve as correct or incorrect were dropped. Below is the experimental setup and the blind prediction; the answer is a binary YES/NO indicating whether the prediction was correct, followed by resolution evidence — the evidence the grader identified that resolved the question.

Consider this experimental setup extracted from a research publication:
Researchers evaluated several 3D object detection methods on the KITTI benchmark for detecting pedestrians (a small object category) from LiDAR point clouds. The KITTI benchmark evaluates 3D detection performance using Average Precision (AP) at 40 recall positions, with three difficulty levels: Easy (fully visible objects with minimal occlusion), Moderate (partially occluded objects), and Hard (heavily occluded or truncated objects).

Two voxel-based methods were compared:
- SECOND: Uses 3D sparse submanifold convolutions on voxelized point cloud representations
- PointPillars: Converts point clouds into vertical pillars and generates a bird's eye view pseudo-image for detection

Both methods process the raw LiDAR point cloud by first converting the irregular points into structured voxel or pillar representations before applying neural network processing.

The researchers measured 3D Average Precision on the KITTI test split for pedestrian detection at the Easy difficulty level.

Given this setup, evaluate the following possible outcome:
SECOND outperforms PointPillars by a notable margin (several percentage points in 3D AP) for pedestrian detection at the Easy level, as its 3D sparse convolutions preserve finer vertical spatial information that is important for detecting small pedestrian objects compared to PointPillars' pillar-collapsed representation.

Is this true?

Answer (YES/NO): NO